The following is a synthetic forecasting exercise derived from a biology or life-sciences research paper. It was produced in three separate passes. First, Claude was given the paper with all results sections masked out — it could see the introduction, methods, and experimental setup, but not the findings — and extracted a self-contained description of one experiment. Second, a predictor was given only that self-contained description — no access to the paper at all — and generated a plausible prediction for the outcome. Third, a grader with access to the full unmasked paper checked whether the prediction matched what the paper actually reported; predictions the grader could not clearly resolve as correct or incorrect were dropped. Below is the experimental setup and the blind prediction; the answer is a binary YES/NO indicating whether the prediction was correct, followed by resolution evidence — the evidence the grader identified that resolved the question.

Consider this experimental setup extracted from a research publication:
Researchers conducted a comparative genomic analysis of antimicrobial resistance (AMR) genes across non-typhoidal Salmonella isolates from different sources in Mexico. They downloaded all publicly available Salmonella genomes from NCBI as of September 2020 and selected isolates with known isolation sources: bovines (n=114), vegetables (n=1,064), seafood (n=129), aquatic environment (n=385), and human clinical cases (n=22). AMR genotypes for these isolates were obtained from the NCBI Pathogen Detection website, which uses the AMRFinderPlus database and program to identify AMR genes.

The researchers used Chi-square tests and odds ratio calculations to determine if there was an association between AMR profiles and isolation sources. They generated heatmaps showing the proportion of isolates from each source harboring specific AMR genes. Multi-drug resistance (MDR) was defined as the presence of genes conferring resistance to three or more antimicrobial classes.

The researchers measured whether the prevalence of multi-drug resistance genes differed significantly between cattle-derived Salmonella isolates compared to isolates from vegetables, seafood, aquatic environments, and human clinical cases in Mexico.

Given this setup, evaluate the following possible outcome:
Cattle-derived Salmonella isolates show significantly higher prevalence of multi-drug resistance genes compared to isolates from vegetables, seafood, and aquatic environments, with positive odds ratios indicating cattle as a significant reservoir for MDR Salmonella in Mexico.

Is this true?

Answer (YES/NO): YES